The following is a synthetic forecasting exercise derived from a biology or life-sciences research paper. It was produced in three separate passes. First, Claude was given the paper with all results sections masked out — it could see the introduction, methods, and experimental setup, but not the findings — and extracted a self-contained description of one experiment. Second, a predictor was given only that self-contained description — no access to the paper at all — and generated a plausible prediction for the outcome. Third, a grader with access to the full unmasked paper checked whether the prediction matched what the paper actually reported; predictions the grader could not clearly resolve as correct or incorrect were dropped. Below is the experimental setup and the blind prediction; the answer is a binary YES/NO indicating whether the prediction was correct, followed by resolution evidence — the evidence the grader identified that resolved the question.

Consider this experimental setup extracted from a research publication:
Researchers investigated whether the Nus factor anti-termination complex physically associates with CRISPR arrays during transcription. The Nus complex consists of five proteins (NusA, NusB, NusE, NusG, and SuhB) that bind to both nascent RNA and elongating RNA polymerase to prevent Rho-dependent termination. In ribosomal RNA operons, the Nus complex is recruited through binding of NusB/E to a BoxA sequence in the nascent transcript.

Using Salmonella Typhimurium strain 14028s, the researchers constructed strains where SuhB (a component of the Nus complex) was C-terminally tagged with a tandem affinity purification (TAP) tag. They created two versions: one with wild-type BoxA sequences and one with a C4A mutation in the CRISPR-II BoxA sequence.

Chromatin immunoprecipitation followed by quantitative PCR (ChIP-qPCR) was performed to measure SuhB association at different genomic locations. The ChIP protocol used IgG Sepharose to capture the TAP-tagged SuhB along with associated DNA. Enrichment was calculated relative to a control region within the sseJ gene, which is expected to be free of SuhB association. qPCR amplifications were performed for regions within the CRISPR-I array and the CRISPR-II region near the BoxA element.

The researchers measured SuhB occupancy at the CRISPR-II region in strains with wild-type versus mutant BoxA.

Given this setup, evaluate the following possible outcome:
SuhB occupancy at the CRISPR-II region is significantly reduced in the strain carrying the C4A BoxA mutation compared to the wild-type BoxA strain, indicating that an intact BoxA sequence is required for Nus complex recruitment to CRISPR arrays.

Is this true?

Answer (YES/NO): YES